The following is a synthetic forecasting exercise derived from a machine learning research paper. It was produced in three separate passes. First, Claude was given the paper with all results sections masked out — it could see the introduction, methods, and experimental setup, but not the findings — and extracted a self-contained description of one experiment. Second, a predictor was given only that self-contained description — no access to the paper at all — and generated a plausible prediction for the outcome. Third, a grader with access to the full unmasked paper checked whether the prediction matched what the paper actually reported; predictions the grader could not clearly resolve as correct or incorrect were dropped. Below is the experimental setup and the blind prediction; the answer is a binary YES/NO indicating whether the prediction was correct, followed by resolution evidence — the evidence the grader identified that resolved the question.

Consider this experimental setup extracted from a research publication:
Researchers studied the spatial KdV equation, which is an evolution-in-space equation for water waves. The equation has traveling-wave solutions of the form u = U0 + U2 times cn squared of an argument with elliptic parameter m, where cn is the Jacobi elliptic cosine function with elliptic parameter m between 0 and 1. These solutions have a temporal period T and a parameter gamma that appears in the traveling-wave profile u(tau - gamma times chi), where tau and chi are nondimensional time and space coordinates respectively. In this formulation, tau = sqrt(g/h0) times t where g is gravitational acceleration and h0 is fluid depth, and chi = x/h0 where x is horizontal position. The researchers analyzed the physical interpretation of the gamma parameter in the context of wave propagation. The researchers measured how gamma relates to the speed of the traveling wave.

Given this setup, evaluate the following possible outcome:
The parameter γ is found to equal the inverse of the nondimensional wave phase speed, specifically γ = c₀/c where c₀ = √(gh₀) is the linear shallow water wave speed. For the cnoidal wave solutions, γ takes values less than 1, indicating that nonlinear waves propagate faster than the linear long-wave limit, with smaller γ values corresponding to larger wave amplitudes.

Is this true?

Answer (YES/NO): NO